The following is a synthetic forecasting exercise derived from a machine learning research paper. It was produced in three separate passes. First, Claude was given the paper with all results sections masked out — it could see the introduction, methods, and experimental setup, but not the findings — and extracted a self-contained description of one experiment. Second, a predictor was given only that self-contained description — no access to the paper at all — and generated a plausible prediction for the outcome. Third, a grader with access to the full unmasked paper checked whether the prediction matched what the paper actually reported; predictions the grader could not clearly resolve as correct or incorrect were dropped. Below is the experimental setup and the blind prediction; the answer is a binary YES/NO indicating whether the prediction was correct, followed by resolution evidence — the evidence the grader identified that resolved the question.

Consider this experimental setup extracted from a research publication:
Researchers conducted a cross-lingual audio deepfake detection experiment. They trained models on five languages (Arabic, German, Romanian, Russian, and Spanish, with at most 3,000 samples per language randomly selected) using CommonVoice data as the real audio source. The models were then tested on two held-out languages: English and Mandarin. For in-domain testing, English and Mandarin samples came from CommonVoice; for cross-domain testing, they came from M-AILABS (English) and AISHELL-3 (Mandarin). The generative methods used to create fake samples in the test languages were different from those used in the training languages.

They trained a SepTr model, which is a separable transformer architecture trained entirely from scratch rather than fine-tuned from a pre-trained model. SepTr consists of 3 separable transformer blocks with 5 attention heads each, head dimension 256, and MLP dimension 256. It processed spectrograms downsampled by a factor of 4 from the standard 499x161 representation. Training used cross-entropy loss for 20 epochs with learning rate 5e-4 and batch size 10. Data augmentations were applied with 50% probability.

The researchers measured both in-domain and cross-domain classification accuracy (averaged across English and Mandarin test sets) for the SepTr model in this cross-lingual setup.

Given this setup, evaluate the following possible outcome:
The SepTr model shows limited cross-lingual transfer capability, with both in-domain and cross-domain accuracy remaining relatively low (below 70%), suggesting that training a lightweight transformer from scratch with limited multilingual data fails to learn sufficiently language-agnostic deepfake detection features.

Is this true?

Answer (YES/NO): NO